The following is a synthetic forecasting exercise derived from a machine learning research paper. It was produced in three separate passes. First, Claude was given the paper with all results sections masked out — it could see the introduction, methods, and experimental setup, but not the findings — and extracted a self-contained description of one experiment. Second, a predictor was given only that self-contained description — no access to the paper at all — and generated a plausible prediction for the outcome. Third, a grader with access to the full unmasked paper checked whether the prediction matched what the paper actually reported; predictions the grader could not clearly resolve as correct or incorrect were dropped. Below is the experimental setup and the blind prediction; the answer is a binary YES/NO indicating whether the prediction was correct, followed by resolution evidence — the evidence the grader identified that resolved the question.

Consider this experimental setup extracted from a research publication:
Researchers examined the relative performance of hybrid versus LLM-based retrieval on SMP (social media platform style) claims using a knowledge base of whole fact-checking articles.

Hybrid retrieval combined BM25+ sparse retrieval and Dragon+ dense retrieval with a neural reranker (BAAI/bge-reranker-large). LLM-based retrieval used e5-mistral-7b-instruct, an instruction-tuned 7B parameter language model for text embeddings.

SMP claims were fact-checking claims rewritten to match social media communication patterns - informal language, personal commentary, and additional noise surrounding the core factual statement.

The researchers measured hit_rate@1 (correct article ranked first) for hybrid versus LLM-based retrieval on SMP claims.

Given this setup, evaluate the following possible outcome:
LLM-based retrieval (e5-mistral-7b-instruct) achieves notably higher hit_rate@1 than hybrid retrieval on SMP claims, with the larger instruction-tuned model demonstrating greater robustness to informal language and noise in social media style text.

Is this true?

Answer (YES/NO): NO